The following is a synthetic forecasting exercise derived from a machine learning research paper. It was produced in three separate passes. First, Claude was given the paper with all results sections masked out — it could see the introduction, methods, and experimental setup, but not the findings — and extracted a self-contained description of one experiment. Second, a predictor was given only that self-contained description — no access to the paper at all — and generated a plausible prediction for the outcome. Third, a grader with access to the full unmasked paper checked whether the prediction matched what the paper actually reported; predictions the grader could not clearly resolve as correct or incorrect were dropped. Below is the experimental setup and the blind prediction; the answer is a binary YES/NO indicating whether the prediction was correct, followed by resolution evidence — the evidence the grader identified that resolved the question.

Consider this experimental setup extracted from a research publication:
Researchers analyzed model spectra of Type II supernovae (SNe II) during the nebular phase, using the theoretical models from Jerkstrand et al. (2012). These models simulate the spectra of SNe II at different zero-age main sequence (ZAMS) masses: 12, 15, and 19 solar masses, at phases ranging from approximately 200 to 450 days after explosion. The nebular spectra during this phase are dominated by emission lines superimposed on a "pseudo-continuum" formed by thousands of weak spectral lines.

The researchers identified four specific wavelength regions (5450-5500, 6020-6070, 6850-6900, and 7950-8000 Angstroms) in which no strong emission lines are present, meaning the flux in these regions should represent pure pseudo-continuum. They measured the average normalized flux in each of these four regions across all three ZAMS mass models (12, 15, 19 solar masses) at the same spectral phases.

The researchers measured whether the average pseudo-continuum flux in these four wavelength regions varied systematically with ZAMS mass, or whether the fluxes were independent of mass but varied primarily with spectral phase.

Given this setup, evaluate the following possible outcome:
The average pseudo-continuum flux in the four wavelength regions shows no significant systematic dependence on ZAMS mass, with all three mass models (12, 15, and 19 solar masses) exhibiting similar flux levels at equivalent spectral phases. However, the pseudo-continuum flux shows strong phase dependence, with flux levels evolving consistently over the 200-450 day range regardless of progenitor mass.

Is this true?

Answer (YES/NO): YES